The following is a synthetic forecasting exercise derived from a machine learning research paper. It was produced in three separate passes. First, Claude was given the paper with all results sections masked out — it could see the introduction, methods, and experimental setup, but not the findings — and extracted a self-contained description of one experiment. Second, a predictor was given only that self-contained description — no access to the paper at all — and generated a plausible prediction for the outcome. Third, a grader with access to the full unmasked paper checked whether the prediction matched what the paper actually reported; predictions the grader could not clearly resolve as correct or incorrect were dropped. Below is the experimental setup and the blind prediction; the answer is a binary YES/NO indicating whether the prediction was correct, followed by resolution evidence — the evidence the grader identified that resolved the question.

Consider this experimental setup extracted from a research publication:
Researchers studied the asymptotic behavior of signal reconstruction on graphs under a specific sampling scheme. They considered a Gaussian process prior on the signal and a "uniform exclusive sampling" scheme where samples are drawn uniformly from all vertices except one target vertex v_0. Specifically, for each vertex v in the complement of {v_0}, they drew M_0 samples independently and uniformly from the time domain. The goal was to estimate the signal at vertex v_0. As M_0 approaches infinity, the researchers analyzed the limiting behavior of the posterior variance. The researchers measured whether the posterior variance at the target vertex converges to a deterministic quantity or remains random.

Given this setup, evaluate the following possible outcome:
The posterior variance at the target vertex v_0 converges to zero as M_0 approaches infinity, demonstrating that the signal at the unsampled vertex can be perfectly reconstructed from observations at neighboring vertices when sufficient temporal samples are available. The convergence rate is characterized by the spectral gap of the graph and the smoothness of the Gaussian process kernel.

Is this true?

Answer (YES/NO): NO